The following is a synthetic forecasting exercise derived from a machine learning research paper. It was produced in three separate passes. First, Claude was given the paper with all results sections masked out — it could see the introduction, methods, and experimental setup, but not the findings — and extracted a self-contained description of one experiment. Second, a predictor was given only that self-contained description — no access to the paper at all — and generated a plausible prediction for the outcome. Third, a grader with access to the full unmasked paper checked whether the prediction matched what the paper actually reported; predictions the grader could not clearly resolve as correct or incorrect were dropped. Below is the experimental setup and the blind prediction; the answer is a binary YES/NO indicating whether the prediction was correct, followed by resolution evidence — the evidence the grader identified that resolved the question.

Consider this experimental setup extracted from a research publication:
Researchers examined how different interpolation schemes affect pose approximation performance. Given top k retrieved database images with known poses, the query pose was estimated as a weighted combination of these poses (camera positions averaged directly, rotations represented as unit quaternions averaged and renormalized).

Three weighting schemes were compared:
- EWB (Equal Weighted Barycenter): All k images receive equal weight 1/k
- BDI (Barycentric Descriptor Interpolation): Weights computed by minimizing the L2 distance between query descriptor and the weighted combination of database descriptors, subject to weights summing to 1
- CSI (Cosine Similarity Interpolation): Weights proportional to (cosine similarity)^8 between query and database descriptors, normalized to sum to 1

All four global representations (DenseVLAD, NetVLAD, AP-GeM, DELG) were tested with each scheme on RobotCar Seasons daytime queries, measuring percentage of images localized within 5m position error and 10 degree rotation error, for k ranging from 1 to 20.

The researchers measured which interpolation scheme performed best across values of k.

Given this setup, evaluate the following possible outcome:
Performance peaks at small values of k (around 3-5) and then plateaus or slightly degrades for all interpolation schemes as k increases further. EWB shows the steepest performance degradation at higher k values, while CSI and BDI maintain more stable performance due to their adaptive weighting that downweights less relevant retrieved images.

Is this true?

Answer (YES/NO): NO